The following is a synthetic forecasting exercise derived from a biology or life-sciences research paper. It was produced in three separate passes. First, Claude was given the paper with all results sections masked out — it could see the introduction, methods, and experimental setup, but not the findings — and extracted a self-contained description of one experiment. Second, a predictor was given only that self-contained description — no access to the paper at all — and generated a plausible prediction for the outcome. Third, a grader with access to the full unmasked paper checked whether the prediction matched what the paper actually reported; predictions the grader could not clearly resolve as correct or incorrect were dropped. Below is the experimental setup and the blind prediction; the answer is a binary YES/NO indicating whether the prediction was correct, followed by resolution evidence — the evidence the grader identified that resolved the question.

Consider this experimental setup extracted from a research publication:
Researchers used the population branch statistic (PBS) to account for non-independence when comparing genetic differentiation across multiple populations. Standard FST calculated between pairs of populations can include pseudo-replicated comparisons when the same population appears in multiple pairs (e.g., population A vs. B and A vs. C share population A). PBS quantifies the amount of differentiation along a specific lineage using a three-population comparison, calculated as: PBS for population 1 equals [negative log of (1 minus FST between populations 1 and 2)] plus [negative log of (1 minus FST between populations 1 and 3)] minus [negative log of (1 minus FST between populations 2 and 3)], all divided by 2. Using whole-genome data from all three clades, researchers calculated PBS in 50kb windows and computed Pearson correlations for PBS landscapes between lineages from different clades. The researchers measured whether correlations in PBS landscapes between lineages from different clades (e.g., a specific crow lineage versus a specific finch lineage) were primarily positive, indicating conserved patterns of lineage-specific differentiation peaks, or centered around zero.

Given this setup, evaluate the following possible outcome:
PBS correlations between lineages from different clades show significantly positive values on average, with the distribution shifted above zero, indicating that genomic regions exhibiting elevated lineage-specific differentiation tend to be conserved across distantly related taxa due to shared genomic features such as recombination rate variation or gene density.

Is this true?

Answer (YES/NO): YES